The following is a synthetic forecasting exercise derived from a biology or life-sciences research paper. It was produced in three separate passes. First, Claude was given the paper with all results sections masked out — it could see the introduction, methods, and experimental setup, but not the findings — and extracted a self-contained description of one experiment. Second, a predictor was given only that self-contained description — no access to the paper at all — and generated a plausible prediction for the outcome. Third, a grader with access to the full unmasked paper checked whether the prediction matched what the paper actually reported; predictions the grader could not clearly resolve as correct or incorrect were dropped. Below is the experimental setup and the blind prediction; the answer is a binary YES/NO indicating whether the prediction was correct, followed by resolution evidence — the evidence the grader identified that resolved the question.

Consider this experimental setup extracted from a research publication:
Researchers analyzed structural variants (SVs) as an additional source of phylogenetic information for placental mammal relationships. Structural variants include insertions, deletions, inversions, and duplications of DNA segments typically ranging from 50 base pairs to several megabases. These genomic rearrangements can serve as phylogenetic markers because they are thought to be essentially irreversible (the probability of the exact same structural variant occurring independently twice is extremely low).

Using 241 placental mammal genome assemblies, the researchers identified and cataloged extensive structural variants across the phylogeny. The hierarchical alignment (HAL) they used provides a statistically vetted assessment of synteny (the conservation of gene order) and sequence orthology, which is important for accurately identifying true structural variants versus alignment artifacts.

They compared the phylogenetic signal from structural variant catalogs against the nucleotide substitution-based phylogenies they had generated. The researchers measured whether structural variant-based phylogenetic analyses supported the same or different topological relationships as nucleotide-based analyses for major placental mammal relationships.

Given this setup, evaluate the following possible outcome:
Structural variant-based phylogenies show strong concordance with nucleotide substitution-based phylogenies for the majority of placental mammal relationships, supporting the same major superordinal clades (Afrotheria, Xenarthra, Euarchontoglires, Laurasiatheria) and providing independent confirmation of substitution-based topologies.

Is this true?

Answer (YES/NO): YES